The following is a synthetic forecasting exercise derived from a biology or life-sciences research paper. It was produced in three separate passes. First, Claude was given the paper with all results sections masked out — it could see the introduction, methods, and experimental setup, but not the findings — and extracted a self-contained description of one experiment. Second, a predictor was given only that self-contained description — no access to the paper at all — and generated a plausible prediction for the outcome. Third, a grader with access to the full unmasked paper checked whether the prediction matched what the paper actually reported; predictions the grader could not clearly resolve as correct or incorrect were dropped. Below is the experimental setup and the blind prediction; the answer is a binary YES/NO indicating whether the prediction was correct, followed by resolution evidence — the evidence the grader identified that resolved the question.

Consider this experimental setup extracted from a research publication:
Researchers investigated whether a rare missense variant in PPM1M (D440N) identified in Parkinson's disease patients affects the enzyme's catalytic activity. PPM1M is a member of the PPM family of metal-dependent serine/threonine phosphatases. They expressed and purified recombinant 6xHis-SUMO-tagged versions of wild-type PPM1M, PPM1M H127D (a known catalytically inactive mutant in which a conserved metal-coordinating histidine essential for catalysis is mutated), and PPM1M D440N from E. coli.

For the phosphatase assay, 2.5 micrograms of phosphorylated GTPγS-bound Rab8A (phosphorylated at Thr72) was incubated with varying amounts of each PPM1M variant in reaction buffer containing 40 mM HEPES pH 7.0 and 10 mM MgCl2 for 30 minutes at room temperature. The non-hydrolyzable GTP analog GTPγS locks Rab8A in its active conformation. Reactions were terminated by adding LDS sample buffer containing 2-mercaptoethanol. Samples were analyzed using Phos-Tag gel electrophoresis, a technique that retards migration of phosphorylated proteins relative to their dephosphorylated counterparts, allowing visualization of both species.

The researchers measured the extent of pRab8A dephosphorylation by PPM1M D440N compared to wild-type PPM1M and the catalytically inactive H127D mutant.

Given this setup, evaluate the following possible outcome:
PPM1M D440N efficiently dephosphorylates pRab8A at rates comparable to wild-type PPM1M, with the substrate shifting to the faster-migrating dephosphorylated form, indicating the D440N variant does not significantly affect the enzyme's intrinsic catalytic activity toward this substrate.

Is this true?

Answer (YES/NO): NO